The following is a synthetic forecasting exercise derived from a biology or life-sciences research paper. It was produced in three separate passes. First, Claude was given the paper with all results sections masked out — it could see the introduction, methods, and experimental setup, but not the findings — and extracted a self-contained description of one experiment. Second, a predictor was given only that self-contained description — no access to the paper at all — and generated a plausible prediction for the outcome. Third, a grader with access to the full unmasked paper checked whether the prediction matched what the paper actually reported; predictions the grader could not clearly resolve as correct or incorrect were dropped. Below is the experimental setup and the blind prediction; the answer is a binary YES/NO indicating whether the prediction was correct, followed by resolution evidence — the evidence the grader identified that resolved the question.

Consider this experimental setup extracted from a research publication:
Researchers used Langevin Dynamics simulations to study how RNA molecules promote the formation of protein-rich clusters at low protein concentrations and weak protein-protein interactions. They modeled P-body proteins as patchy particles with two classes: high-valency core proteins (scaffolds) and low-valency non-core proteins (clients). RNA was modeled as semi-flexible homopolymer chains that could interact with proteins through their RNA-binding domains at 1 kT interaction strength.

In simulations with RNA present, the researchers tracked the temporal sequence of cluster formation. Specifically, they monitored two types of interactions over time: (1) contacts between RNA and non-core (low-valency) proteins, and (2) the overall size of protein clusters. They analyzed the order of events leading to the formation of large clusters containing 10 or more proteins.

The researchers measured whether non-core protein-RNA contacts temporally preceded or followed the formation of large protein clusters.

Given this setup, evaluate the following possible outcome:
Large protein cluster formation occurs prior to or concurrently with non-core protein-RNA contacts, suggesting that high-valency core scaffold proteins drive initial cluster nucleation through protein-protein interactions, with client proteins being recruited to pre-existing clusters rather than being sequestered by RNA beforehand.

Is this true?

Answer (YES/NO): NO